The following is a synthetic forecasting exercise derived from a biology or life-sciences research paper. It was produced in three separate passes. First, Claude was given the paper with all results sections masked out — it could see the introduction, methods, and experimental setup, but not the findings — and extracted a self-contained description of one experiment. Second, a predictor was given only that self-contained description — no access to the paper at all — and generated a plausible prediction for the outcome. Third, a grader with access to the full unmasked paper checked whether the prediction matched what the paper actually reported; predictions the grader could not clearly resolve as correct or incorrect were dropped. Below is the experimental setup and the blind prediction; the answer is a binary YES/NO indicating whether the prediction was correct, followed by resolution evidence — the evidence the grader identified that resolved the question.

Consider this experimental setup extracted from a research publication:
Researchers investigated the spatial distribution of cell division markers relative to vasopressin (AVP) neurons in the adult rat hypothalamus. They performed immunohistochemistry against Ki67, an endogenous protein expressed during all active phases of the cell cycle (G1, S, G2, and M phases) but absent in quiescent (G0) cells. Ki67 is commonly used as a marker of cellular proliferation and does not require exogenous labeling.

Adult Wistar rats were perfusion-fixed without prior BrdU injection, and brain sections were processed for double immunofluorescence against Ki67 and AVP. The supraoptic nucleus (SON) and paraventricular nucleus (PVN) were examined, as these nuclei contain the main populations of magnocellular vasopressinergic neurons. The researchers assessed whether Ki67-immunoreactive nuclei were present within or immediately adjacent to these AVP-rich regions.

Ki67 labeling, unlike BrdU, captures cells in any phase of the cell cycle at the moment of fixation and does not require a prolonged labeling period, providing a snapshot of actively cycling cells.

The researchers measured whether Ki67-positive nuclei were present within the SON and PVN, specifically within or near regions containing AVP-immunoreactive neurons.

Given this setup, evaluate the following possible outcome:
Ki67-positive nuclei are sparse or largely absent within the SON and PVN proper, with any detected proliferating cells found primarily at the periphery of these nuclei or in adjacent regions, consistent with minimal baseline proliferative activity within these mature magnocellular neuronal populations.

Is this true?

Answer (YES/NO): NO